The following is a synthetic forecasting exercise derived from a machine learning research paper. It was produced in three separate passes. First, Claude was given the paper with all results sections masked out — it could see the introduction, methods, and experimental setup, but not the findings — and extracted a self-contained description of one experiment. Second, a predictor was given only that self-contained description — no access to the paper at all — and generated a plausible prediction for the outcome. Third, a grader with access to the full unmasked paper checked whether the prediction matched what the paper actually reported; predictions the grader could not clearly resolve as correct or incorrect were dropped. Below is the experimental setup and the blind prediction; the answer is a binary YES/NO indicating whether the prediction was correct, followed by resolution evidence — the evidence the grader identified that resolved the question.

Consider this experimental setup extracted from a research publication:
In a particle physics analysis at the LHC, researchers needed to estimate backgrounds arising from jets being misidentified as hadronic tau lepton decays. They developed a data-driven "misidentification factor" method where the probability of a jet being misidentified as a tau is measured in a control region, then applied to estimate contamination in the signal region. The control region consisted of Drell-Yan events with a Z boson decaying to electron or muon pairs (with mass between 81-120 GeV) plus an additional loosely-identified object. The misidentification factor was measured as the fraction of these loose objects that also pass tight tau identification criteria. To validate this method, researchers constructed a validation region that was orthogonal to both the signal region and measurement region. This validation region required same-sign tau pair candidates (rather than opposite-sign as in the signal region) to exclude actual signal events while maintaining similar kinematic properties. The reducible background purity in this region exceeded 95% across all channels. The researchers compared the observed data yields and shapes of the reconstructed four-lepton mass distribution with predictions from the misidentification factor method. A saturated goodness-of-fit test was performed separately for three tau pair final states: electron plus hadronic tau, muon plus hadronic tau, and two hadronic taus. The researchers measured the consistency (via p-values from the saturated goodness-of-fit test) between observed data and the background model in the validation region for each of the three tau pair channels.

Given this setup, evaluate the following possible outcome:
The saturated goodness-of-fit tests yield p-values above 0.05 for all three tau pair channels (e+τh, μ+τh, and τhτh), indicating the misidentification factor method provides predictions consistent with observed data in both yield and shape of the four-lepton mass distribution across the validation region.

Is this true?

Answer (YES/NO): YES